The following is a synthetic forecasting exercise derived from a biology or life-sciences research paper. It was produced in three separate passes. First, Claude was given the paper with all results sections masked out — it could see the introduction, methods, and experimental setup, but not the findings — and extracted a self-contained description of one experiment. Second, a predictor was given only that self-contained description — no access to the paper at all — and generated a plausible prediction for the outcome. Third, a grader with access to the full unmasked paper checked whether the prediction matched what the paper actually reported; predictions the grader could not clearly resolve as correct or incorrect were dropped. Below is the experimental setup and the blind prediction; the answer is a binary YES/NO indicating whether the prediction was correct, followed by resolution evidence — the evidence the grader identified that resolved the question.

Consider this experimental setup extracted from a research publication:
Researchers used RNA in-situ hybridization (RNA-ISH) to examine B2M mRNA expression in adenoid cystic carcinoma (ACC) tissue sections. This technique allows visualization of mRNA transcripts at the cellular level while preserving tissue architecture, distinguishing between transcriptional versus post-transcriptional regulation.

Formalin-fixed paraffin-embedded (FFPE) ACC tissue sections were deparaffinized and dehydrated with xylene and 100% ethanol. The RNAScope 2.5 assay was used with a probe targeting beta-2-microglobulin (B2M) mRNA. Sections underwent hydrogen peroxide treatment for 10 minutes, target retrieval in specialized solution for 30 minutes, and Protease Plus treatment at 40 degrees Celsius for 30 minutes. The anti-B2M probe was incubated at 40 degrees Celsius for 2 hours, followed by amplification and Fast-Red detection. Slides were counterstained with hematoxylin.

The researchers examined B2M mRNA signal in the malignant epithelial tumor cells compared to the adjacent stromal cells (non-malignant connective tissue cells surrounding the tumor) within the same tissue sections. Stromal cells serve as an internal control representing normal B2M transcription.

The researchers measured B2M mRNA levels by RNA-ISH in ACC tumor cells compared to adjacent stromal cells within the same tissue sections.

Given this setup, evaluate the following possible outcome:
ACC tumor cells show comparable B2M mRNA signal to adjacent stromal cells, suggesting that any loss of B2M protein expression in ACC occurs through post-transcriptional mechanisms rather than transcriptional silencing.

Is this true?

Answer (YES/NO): NO